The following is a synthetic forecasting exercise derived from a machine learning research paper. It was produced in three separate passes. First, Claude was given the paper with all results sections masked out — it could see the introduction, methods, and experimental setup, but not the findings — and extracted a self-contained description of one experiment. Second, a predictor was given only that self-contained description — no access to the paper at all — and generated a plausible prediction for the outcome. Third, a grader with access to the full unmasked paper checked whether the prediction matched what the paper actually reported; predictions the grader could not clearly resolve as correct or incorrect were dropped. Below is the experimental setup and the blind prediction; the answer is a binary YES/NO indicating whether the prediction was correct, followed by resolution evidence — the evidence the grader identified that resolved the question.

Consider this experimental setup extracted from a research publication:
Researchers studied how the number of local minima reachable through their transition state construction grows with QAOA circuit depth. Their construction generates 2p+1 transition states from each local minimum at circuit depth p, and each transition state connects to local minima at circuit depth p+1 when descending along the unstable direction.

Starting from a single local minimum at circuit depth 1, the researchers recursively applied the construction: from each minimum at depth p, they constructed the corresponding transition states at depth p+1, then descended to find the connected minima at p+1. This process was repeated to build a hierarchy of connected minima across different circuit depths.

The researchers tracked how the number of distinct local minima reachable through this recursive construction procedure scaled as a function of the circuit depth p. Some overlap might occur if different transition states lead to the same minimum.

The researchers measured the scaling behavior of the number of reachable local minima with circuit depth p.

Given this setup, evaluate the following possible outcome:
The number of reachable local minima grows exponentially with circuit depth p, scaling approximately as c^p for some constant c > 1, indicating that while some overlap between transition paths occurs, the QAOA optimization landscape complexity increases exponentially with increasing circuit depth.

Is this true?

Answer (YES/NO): YES